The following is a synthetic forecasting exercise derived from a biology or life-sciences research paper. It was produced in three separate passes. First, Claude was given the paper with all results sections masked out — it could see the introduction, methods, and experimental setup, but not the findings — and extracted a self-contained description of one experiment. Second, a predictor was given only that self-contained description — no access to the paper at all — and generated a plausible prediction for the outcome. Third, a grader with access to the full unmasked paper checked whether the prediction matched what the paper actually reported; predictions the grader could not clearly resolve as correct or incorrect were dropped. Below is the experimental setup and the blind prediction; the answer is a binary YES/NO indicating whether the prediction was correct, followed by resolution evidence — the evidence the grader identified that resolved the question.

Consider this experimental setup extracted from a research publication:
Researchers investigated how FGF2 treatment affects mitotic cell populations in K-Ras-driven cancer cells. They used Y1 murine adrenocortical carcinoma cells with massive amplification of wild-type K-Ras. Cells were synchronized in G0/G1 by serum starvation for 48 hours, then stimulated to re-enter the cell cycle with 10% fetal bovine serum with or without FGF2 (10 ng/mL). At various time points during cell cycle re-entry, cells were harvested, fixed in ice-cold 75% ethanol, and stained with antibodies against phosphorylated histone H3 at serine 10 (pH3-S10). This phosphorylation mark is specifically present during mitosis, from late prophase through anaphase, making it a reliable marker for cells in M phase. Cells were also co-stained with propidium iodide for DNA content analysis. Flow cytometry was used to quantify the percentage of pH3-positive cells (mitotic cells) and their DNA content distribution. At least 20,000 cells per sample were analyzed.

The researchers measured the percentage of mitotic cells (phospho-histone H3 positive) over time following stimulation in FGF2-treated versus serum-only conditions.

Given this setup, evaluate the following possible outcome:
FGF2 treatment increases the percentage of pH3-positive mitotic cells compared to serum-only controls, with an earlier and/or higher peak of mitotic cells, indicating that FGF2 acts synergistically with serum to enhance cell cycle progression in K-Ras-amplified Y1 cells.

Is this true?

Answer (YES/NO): NO